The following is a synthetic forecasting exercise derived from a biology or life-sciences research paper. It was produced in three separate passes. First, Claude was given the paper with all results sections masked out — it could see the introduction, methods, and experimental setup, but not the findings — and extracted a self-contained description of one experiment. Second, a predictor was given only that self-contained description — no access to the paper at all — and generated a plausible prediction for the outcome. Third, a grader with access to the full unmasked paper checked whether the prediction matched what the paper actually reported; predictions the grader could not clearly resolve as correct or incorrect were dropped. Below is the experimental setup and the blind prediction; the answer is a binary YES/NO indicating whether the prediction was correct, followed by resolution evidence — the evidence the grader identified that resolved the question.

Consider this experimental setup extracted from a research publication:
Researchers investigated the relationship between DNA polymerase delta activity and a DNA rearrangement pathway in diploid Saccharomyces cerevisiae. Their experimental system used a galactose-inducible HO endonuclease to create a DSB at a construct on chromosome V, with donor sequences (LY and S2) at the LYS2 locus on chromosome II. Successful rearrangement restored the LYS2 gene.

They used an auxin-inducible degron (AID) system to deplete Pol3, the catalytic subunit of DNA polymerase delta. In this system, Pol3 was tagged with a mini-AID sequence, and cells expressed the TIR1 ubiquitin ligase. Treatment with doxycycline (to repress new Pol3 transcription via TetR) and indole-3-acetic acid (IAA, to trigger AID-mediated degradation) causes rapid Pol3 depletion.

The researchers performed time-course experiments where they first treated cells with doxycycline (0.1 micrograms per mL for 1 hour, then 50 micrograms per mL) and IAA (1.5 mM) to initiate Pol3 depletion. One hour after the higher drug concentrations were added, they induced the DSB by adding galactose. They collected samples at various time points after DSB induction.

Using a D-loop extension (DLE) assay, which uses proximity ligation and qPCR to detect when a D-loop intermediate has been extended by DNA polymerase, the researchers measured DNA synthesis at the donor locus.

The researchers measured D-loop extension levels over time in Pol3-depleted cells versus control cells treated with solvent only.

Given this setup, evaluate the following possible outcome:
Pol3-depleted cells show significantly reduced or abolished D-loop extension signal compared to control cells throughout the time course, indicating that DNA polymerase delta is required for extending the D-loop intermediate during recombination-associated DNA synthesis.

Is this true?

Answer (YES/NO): YES